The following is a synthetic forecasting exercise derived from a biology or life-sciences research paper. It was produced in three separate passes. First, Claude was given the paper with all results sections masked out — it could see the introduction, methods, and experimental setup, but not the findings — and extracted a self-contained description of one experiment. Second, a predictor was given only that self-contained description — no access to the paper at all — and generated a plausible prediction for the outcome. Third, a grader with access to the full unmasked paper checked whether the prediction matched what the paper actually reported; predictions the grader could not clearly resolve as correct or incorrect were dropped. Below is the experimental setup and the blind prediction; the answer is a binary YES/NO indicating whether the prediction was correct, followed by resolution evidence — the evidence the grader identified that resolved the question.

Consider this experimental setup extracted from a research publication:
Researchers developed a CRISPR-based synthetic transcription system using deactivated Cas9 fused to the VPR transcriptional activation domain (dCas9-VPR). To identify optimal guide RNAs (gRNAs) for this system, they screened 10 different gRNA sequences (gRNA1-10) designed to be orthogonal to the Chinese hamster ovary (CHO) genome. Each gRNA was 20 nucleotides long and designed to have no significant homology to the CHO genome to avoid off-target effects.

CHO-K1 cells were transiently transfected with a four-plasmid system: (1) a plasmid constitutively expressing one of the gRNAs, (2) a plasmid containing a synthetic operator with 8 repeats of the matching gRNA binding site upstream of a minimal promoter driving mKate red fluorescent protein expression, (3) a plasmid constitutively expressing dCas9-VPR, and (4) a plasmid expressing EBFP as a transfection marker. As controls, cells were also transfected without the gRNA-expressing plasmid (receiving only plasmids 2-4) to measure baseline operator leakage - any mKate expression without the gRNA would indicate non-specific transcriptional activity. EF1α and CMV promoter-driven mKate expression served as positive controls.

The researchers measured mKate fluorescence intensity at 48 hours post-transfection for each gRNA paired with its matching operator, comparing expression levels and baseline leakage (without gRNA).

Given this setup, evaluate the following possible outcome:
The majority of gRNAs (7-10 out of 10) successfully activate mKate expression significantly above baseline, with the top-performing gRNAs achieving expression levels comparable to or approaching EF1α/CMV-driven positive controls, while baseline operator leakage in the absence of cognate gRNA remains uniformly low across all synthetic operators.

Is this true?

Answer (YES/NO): NO